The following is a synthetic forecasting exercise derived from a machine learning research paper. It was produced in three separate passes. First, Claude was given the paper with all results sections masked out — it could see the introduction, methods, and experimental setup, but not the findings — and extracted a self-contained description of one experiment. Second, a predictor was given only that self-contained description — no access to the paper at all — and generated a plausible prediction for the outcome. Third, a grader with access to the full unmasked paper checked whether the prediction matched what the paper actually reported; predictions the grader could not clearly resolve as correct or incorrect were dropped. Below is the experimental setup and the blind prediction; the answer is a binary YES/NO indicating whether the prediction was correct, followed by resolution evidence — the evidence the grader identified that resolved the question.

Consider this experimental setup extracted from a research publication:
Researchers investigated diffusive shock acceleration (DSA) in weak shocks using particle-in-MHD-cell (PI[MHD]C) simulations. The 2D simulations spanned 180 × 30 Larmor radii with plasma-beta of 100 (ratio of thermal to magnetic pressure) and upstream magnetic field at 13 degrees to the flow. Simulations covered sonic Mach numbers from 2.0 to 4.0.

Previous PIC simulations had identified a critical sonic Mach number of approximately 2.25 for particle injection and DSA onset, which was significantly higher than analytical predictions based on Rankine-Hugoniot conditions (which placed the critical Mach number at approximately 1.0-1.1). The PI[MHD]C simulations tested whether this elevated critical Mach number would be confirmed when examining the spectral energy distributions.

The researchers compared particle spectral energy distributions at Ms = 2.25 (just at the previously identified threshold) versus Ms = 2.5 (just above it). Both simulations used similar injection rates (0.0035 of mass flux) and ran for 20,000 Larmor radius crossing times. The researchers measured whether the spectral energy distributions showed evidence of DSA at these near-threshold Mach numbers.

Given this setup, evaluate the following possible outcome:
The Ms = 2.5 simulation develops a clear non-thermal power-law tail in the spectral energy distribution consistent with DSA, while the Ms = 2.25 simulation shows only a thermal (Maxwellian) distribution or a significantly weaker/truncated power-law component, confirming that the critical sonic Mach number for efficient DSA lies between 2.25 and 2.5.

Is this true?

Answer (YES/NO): NO